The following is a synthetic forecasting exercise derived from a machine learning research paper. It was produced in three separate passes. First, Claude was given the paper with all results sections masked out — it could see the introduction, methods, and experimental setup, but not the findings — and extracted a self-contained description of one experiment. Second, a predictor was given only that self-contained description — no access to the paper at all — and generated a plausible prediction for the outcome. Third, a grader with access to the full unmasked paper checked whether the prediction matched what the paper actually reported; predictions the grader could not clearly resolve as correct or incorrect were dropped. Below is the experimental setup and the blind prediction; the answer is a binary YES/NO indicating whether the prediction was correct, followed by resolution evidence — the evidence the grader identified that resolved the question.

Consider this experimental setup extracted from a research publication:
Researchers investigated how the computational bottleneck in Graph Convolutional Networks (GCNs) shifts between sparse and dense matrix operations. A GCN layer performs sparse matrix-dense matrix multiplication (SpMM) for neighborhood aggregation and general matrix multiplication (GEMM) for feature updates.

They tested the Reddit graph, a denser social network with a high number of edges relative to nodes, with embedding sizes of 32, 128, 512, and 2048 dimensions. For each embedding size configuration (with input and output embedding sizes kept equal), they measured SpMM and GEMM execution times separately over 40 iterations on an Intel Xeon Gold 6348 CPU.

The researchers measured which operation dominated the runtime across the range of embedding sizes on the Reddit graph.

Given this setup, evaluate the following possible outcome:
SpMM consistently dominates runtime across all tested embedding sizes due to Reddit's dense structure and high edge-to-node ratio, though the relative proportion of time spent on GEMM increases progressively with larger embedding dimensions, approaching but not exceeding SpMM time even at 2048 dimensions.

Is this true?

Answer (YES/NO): NO